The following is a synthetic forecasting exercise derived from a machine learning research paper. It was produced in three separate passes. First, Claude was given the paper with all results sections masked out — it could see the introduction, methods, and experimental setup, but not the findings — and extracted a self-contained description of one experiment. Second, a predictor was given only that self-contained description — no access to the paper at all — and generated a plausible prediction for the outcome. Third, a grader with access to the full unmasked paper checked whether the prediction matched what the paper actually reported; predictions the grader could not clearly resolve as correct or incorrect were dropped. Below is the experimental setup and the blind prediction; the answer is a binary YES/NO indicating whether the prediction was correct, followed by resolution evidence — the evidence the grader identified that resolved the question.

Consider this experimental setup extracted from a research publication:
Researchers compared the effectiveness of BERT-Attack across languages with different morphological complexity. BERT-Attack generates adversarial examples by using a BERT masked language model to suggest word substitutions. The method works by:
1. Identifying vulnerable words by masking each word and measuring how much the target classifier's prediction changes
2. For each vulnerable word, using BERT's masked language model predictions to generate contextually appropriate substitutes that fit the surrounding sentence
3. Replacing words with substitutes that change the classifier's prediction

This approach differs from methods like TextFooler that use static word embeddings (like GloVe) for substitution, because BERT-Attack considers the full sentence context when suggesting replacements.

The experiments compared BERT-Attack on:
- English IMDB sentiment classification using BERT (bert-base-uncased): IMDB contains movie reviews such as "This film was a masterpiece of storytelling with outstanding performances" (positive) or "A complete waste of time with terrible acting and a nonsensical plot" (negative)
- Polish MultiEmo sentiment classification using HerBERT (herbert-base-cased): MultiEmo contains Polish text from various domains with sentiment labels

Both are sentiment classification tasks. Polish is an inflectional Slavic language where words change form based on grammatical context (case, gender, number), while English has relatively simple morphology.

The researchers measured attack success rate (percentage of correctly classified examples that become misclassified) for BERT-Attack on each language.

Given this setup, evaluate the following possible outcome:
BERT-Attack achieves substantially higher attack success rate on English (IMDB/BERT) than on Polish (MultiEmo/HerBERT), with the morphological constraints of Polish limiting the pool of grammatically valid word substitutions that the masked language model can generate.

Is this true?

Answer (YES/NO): YES